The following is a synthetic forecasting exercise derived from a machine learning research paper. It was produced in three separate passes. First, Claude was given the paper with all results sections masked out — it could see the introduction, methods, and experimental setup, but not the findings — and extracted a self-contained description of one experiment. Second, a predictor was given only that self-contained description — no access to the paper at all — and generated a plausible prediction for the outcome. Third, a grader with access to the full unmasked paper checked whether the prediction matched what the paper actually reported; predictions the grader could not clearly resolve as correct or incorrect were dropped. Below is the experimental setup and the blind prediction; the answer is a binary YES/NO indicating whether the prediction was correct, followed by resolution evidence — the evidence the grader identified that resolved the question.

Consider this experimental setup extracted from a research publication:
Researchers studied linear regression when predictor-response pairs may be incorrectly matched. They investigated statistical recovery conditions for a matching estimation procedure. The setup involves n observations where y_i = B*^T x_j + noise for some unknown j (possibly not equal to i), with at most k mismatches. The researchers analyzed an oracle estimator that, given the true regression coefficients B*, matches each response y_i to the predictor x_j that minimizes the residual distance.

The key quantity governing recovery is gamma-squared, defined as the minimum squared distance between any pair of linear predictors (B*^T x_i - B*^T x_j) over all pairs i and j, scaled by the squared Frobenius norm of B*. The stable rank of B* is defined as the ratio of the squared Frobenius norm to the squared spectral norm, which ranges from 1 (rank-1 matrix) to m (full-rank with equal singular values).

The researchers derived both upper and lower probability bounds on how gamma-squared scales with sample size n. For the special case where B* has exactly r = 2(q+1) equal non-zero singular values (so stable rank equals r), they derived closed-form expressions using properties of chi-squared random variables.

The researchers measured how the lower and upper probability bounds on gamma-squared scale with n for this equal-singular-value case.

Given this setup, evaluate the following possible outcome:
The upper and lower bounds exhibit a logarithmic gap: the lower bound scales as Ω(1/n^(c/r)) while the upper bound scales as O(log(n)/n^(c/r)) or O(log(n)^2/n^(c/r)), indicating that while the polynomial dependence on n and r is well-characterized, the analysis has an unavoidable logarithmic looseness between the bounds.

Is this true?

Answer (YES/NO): NO